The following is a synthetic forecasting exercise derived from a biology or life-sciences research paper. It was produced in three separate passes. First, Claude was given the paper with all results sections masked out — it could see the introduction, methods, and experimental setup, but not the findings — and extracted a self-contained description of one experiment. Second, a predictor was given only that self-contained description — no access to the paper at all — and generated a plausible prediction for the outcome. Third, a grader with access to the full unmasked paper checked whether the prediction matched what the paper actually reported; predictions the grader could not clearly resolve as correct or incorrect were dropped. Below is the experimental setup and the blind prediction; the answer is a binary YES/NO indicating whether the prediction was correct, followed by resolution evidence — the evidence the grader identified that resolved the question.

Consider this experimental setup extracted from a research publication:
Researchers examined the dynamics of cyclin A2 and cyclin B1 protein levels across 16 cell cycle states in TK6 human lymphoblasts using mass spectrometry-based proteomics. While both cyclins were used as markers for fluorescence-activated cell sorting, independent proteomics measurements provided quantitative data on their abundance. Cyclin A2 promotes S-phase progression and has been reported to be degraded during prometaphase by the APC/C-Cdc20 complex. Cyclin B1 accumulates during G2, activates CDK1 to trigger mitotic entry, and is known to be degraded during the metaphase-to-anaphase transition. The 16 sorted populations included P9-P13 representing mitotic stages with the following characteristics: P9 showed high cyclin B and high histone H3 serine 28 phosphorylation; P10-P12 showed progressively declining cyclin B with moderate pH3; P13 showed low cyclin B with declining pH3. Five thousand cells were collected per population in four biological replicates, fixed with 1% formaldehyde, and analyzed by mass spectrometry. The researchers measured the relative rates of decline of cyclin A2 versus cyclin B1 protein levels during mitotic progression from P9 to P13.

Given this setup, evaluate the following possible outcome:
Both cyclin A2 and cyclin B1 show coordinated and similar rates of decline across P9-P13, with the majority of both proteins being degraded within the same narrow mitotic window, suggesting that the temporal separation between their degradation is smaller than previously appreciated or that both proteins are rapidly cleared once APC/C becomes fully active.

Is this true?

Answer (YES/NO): YES